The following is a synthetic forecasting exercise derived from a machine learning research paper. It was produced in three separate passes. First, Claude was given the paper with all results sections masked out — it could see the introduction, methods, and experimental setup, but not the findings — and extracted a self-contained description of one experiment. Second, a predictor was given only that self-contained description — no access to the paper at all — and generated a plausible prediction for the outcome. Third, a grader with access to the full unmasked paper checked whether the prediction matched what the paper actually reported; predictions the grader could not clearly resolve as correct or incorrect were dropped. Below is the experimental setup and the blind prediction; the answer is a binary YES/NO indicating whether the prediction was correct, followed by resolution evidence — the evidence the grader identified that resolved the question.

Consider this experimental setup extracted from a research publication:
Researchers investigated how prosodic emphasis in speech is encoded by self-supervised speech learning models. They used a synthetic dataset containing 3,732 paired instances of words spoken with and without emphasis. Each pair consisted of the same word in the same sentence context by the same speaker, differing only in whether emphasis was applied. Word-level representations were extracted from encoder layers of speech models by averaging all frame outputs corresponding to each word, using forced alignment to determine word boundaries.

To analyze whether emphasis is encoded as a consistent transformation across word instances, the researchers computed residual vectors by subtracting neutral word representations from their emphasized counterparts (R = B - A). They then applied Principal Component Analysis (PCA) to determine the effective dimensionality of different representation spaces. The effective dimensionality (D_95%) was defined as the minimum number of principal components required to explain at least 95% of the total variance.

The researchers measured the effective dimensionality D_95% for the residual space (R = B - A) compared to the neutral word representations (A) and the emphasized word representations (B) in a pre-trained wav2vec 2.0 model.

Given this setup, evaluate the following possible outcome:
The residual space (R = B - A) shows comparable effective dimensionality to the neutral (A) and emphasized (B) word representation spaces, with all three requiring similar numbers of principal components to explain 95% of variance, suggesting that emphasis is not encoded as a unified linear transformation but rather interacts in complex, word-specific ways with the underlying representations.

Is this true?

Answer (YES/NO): NO